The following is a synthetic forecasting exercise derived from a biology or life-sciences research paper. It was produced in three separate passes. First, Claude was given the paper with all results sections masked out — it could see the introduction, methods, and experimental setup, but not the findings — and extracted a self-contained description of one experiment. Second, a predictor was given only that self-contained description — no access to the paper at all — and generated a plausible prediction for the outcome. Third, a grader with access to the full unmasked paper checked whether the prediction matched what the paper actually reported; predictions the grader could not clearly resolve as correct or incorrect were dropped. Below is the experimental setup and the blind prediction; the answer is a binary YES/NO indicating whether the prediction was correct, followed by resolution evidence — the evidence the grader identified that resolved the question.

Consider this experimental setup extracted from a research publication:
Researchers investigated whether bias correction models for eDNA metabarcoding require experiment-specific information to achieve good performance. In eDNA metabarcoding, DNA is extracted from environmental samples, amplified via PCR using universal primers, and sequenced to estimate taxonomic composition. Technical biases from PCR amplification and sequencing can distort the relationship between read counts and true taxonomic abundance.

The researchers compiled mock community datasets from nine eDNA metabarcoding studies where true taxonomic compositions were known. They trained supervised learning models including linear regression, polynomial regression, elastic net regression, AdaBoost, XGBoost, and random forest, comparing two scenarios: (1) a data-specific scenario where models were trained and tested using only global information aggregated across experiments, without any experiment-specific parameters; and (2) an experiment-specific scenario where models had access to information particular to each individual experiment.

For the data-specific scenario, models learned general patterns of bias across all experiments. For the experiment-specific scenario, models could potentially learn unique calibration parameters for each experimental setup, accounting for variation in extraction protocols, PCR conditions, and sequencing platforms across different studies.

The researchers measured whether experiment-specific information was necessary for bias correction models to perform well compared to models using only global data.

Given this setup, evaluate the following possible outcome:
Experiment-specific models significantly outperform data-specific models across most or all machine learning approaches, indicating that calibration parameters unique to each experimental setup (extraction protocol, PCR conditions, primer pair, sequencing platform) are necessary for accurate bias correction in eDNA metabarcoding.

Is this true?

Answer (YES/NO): YES